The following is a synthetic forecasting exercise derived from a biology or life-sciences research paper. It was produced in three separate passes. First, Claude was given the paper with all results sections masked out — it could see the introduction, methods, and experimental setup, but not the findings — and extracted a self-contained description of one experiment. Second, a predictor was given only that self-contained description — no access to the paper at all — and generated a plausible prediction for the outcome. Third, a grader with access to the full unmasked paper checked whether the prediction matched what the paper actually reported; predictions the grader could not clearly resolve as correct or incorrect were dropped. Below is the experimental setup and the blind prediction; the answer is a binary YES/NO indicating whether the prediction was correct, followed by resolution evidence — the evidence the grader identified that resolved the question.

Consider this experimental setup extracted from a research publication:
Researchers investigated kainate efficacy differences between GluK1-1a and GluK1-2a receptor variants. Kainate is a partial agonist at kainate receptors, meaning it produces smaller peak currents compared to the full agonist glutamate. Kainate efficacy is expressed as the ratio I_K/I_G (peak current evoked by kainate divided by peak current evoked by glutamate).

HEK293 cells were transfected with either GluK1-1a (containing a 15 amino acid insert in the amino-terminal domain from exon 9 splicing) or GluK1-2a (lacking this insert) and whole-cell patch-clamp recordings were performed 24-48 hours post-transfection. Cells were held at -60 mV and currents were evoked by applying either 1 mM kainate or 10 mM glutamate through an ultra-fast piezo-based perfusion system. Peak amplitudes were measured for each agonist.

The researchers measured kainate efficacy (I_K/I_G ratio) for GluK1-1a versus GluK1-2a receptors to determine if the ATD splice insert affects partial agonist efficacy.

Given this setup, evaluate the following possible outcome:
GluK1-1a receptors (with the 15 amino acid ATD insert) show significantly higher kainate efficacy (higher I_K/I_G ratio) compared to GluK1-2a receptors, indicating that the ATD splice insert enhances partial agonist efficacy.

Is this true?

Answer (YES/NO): YES